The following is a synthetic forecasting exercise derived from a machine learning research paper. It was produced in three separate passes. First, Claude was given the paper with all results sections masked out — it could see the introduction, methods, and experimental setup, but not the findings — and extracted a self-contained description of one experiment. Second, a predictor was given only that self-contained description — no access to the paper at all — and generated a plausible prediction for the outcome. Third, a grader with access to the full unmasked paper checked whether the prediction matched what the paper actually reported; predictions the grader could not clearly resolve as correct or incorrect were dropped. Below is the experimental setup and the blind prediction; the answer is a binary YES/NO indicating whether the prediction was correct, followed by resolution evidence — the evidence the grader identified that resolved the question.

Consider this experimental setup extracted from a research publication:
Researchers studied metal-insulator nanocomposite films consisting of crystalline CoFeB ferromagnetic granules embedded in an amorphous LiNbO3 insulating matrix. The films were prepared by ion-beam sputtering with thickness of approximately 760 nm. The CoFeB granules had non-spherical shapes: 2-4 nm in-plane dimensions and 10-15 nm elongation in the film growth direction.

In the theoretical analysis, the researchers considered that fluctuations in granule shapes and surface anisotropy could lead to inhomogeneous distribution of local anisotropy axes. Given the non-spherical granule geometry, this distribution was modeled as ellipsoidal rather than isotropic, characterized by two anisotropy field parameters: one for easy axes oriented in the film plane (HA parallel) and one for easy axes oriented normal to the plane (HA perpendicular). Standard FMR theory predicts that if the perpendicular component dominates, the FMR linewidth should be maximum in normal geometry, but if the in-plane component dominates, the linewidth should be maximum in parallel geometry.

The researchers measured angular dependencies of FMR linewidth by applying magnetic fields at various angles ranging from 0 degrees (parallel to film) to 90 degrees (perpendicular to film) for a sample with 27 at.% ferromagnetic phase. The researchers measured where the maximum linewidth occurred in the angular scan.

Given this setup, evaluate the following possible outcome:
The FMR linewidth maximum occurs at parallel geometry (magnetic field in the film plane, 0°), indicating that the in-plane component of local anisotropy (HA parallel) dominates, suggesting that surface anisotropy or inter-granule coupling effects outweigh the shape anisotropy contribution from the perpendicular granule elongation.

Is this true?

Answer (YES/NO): YES